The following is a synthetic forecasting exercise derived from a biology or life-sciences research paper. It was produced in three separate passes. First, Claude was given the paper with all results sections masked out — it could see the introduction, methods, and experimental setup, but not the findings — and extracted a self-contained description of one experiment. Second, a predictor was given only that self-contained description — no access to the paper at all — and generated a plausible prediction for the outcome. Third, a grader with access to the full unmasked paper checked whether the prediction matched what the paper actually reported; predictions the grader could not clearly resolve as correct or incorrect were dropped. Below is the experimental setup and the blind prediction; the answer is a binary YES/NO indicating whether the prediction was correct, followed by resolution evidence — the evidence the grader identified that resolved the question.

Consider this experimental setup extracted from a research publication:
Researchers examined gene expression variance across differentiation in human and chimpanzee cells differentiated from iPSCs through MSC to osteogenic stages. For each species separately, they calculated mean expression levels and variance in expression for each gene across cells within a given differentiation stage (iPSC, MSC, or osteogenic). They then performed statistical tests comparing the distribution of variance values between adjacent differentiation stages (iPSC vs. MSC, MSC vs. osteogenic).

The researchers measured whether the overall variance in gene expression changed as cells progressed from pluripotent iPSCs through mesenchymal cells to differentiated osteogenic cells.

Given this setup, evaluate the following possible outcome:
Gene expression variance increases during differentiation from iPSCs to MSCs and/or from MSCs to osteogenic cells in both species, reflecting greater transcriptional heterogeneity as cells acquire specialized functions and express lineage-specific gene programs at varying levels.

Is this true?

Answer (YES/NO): YES